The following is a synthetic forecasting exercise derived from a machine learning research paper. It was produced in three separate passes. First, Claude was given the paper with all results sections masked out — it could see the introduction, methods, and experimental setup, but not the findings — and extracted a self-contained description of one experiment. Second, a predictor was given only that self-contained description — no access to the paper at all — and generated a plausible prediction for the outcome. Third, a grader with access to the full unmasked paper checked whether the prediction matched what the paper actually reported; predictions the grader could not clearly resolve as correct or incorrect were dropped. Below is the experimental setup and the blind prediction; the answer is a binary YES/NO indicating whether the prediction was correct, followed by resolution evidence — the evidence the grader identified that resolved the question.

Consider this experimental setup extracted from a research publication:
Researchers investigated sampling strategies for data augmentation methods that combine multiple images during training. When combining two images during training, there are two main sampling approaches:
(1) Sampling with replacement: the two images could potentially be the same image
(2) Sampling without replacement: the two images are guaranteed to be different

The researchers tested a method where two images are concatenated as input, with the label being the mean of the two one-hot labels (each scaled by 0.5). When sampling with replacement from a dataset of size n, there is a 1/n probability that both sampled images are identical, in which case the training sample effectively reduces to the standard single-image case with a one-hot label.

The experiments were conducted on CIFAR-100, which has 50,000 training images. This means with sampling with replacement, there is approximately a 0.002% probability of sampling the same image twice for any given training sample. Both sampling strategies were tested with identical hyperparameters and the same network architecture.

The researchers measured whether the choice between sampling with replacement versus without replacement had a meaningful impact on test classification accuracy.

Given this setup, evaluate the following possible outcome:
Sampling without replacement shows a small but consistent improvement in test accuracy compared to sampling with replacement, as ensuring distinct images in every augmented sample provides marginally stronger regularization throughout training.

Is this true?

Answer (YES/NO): NO